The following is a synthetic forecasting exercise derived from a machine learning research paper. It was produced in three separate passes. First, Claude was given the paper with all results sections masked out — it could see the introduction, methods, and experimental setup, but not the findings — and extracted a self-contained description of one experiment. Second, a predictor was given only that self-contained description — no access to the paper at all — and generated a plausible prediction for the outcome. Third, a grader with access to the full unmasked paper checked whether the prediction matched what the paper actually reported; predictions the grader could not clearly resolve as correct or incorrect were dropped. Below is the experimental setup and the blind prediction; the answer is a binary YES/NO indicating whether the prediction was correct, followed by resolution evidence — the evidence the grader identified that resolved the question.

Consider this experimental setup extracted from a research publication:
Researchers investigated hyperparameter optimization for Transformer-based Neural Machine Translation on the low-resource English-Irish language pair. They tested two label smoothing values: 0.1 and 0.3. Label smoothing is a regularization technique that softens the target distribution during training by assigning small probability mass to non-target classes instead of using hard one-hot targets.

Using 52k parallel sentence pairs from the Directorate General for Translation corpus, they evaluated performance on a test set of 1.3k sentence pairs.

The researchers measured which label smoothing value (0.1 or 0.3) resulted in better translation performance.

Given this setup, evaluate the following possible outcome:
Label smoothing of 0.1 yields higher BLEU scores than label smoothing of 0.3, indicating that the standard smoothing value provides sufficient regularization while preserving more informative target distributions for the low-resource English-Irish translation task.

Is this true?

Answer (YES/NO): YES